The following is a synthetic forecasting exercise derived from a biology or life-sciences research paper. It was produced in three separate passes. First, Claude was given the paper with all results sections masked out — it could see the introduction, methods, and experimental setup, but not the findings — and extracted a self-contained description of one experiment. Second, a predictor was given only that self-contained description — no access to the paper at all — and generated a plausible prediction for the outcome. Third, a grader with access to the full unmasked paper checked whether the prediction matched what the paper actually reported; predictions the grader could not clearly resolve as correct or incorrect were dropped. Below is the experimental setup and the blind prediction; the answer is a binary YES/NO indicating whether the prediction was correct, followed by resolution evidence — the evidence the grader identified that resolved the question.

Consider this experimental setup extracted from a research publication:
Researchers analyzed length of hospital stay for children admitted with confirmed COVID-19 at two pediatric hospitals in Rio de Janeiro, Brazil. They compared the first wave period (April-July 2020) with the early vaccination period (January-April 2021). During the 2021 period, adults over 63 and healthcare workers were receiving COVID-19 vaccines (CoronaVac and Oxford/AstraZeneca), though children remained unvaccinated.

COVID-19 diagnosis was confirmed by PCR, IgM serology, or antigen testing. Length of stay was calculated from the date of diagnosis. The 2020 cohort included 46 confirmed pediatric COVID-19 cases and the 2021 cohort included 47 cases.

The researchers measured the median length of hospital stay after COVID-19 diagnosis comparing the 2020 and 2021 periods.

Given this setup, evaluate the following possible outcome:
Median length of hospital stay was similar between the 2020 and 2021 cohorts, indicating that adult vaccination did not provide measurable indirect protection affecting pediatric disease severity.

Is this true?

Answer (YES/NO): YES